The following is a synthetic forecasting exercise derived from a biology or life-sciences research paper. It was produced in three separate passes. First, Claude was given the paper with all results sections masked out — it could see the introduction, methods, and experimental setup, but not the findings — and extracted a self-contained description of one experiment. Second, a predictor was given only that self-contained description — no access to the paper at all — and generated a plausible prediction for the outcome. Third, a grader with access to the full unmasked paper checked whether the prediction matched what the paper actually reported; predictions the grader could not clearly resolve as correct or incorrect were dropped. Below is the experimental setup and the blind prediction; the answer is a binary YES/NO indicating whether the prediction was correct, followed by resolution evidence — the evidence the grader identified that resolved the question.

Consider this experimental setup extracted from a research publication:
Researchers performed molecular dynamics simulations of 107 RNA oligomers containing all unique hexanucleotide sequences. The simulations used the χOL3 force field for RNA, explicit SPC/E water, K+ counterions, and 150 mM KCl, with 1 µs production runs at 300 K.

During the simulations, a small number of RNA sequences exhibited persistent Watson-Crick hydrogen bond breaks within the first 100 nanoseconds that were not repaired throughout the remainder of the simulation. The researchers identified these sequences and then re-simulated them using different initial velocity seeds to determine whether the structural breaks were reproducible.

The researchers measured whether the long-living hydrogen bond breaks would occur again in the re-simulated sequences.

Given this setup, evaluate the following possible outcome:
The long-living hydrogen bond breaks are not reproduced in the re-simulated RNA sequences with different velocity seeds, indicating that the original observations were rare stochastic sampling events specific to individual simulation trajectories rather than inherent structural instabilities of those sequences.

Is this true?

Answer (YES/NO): YES